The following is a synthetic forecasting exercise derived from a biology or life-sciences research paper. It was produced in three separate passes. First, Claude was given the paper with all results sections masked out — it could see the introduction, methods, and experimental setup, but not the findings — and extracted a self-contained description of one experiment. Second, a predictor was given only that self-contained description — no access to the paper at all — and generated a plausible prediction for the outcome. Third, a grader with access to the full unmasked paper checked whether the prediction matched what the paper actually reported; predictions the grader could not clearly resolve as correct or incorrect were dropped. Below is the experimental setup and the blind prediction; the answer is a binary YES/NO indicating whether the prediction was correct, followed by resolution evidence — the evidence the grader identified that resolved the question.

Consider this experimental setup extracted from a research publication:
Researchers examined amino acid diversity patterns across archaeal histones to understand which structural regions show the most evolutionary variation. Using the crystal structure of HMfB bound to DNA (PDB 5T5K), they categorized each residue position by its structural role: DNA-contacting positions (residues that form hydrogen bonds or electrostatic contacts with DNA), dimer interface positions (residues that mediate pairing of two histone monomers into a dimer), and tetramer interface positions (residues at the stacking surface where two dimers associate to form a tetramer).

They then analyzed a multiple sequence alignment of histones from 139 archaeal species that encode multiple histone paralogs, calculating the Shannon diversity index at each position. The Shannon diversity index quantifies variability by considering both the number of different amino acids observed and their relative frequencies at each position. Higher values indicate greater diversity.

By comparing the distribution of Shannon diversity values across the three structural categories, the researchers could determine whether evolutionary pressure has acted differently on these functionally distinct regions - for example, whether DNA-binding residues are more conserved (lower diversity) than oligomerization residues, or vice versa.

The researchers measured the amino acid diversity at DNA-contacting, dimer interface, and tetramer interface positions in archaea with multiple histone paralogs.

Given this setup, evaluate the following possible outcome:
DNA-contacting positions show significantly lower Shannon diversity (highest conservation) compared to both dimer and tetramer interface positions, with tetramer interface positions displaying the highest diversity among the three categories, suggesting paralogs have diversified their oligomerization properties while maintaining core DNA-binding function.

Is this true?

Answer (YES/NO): NO